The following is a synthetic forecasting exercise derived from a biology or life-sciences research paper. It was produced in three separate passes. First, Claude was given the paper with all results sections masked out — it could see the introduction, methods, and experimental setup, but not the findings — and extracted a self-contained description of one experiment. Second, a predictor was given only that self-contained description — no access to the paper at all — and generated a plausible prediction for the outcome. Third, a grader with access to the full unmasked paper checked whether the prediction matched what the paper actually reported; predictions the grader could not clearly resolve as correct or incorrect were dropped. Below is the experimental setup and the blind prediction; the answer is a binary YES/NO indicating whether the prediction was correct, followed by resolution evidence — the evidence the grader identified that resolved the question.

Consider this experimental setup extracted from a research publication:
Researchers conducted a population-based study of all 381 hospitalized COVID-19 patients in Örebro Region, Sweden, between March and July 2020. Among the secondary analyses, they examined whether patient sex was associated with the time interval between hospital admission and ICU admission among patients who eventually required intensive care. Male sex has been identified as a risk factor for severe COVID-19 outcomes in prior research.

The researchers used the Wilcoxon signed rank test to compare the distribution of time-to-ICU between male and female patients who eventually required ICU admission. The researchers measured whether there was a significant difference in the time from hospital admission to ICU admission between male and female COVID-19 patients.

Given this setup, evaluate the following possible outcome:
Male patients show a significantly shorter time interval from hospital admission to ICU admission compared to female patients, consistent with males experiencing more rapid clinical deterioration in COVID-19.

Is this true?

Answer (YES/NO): NO